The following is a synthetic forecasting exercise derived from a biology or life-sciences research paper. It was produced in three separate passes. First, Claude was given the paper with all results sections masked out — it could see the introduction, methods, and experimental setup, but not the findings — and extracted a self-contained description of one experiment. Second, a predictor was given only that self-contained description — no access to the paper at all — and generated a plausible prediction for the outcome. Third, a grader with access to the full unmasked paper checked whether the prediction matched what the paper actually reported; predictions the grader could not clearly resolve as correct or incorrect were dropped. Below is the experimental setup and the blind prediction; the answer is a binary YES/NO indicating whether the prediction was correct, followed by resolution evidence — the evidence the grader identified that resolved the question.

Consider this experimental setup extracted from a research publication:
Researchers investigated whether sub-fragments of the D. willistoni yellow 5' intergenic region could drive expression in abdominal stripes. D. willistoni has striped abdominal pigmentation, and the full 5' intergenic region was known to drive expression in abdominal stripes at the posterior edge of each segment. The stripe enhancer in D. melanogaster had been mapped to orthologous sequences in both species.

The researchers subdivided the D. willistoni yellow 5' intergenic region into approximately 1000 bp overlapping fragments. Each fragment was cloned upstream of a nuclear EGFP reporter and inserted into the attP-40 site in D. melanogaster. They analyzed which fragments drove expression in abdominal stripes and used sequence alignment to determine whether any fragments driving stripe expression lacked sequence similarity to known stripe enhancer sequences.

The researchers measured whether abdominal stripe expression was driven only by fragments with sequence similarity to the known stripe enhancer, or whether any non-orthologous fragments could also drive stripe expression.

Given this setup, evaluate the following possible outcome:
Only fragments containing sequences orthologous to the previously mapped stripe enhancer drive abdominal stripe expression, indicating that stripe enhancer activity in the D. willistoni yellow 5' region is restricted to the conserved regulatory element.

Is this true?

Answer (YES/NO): NO